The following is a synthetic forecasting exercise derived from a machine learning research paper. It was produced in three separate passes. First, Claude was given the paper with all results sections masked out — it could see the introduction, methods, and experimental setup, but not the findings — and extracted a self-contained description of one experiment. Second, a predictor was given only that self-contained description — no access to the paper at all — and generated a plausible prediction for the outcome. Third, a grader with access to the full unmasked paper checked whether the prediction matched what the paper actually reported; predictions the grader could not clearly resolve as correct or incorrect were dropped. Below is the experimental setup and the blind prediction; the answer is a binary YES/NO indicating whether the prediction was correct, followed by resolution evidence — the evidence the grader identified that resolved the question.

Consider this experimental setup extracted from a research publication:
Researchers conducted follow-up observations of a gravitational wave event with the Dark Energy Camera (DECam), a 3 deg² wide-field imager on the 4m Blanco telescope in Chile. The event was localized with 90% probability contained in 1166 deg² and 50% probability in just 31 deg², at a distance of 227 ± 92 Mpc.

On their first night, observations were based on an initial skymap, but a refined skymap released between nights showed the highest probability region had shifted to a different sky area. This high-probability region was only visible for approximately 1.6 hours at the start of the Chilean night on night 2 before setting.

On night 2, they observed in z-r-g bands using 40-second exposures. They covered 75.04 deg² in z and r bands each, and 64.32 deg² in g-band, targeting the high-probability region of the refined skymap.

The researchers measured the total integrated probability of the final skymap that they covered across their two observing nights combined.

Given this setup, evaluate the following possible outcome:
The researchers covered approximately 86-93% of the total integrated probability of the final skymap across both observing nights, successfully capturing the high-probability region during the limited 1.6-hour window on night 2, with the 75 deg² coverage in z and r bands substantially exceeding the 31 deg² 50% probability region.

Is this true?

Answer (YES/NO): NO